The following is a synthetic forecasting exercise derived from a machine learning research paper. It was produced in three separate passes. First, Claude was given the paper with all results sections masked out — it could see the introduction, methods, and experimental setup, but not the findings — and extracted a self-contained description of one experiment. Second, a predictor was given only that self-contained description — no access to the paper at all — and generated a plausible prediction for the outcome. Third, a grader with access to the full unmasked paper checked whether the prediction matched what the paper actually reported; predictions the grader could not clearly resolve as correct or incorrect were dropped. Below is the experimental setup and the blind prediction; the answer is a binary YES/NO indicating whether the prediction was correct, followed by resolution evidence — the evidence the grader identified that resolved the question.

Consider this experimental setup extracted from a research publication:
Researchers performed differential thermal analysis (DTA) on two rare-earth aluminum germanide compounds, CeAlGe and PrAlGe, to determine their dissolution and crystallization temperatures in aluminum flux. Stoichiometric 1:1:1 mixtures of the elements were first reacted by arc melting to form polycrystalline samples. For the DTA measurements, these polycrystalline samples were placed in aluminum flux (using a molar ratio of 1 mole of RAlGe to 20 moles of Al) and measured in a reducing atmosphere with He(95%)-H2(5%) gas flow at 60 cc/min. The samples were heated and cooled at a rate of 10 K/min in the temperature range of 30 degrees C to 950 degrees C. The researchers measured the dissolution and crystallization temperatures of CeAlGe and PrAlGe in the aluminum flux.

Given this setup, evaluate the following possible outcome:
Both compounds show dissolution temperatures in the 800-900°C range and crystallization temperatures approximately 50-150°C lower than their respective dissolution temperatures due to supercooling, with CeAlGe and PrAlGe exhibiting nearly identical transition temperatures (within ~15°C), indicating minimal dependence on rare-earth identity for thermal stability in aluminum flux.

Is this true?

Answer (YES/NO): NO